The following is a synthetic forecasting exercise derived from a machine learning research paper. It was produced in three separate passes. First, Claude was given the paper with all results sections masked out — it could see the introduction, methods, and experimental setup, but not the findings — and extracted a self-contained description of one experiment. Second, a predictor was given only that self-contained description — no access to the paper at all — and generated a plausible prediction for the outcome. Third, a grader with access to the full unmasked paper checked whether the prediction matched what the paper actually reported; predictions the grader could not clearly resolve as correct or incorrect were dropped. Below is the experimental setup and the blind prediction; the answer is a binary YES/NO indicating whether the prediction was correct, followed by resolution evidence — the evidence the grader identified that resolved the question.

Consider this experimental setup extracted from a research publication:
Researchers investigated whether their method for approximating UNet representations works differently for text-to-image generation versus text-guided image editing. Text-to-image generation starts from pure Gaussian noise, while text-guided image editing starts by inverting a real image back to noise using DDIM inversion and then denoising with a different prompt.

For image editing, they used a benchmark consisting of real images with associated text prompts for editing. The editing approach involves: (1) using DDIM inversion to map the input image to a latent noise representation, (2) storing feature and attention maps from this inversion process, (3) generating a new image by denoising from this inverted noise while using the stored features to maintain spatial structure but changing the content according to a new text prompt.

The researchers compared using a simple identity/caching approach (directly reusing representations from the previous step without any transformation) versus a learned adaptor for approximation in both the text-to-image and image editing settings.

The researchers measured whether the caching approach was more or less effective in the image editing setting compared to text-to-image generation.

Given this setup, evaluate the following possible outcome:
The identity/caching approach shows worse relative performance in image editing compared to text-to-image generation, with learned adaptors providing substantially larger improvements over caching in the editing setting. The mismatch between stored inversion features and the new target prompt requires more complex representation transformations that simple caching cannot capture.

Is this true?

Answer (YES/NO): NO